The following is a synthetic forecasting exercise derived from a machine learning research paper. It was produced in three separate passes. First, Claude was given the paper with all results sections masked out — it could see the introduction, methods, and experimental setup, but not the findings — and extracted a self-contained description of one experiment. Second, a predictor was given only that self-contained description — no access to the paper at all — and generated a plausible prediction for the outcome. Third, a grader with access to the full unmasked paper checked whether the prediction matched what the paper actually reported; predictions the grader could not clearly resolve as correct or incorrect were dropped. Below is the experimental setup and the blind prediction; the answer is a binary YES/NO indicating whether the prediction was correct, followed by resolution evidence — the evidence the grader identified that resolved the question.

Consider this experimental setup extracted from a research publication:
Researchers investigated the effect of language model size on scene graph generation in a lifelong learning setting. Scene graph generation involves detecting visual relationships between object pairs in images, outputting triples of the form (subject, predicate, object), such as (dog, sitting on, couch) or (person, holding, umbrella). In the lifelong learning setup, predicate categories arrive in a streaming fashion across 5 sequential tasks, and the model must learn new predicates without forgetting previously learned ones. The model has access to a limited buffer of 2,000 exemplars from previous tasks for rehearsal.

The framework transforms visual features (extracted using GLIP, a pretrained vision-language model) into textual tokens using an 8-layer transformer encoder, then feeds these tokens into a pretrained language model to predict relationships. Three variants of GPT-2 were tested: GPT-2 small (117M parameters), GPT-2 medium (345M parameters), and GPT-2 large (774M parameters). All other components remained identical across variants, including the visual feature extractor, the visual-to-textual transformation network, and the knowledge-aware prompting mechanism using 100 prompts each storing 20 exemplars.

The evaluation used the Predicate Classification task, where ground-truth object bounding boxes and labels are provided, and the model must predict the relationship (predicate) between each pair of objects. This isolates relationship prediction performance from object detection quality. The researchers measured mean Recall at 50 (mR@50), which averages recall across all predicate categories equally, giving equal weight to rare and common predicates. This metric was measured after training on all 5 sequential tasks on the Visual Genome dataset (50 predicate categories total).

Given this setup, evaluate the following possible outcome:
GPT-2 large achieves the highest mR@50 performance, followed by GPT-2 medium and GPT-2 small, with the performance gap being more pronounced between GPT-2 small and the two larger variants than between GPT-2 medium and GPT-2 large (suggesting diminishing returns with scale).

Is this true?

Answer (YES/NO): NO